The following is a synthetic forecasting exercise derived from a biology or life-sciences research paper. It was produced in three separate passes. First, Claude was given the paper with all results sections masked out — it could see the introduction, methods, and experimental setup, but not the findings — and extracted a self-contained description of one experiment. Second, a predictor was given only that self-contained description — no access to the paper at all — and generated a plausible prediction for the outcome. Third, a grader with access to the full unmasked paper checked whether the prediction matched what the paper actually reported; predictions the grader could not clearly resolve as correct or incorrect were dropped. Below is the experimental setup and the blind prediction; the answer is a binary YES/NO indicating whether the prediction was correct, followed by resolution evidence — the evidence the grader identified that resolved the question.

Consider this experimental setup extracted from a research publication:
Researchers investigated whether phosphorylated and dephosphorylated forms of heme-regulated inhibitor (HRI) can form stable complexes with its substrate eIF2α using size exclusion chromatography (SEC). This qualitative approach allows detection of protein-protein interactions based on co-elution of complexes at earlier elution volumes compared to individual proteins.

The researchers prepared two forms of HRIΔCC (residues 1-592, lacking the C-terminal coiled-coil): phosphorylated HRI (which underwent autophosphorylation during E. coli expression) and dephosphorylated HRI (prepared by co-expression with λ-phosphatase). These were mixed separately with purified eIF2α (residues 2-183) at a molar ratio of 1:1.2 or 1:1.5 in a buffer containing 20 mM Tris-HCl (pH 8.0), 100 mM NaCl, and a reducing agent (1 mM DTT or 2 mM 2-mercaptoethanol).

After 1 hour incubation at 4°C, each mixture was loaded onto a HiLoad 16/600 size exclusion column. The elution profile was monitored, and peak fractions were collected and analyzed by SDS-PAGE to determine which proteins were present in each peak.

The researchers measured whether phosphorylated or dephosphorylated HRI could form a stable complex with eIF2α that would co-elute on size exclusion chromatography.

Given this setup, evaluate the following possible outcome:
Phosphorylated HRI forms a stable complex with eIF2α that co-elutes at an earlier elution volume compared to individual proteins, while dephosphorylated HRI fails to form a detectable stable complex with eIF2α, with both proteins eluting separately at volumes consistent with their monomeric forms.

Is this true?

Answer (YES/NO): YES